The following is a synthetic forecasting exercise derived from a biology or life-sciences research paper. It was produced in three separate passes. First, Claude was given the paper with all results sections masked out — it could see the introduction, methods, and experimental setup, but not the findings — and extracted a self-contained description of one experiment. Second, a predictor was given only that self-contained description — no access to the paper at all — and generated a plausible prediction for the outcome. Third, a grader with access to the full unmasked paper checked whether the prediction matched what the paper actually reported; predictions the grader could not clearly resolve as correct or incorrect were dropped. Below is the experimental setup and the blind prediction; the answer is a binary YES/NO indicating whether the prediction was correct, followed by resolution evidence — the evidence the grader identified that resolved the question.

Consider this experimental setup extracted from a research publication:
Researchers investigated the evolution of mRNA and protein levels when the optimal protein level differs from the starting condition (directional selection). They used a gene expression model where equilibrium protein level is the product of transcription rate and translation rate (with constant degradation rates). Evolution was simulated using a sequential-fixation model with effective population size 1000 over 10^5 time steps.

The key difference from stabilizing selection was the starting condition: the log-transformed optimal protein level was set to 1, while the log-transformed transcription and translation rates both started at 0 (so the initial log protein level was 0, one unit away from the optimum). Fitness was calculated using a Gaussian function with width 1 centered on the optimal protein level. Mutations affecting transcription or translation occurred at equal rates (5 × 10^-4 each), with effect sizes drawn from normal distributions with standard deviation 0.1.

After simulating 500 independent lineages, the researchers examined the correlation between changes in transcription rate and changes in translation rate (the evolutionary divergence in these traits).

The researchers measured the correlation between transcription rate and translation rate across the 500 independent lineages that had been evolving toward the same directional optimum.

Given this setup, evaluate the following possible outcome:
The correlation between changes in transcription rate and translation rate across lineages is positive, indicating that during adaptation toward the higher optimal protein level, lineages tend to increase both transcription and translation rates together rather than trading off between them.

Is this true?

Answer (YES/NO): NO